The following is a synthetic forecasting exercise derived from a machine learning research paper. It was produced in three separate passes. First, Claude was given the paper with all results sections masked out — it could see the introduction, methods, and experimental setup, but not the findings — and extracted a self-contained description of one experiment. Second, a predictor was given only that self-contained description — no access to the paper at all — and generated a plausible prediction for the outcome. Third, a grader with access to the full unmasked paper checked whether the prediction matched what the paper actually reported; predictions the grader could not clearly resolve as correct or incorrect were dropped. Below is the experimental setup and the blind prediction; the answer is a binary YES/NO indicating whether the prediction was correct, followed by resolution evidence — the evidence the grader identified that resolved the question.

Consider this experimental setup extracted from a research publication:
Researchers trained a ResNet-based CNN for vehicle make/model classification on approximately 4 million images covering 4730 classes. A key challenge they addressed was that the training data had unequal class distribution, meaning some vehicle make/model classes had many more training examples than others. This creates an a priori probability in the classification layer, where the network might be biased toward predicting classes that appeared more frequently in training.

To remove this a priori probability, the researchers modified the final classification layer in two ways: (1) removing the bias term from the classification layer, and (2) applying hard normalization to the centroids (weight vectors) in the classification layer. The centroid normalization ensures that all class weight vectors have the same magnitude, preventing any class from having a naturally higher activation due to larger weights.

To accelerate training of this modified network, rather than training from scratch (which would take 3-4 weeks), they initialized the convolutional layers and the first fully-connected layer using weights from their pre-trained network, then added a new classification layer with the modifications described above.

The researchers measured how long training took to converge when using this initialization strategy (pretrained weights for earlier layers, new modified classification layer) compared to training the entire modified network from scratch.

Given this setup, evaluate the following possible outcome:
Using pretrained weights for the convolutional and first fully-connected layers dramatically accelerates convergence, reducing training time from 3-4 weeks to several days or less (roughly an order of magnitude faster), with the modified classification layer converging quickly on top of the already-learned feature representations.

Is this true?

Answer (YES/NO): YES